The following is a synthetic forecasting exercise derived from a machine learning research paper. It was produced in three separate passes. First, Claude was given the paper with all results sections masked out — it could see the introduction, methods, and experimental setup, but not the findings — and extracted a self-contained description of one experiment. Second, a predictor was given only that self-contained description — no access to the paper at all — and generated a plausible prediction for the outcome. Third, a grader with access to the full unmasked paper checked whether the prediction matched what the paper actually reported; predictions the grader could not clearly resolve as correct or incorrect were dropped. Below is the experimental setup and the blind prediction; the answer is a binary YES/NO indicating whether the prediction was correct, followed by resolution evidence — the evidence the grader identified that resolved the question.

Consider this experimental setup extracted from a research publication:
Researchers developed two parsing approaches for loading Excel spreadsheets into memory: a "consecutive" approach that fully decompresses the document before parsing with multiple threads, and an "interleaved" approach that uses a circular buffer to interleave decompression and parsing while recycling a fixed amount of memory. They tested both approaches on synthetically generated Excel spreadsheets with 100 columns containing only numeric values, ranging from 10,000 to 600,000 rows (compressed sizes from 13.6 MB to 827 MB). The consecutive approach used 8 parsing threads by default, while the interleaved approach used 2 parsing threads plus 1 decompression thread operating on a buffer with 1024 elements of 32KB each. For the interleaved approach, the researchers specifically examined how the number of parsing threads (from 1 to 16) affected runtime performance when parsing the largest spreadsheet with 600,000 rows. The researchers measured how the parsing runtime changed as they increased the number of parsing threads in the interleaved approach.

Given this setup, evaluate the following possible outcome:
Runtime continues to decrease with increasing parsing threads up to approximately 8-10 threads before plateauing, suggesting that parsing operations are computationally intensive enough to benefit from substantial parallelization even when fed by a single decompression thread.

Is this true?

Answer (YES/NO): NO